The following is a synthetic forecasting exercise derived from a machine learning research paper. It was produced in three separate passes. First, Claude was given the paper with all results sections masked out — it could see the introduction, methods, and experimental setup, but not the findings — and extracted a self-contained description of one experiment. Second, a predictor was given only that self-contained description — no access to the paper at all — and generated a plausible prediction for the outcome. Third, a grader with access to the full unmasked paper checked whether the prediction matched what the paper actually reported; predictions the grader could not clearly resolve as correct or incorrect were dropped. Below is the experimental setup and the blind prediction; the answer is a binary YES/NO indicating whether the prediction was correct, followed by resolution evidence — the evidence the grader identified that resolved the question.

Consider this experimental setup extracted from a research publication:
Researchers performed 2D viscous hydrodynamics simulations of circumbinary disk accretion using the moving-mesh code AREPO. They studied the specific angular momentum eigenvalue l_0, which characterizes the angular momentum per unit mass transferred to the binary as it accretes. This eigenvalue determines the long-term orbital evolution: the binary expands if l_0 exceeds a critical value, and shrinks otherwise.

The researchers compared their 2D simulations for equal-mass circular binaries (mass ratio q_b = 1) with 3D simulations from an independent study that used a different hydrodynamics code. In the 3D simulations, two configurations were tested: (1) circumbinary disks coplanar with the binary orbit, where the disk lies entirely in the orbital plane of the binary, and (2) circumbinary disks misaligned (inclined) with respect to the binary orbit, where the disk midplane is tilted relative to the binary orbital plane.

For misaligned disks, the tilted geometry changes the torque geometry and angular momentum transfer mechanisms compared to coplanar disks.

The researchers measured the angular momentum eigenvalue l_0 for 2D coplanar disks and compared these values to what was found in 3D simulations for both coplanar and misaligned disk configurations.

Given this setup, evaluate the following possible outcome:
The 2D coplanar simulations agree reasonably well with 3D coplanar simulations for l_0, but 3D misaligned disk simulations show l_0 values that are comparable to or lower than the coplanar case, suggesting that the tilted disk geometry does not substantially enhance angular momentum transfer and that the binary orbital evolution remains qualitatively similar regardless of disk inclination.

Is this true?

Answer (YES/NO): NO